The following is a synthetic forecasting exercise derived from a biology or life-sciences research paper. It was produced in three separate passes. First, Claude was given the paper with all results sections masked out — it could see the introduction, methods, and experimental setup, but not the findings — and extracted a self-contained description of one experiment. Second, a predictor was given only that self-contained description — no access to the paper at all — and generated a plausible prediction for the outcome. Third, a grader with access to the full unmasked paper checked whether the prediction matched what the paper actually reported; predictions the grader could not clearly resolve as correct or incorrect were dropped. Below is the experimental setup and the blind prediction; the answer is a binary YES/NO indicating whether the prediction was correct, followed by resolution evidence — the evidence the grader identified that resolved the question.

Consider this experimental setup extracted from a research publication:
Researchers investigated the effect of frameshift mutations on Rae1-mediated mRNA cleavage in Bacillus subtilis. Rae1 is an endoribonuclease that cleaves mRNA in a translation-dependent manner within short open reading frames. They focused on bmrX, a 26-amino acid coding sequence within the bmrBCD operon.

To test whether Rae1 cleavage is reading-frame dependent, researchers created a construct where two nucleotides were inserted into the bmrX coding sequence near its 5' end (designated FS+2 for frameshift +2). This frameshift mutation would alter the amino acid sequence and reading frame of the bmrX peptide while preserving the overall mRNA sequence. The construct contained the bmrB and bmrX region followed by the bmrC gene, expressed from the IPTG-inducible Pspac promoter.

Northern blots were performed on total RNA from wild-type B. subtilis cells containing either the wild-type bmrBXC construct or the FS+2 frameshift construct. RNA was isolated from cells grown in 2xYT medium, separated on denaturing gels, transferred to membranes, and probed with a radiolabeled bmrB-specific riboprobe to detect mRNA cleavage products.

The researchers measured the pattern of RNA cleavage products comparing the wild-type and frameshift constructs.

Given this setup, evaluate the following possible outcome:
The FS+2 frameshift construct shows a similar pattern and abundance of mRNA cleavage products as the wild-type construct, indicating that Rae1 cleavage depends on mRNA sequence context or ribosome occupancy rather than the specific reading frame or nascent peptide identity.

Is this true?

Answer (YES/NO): NO